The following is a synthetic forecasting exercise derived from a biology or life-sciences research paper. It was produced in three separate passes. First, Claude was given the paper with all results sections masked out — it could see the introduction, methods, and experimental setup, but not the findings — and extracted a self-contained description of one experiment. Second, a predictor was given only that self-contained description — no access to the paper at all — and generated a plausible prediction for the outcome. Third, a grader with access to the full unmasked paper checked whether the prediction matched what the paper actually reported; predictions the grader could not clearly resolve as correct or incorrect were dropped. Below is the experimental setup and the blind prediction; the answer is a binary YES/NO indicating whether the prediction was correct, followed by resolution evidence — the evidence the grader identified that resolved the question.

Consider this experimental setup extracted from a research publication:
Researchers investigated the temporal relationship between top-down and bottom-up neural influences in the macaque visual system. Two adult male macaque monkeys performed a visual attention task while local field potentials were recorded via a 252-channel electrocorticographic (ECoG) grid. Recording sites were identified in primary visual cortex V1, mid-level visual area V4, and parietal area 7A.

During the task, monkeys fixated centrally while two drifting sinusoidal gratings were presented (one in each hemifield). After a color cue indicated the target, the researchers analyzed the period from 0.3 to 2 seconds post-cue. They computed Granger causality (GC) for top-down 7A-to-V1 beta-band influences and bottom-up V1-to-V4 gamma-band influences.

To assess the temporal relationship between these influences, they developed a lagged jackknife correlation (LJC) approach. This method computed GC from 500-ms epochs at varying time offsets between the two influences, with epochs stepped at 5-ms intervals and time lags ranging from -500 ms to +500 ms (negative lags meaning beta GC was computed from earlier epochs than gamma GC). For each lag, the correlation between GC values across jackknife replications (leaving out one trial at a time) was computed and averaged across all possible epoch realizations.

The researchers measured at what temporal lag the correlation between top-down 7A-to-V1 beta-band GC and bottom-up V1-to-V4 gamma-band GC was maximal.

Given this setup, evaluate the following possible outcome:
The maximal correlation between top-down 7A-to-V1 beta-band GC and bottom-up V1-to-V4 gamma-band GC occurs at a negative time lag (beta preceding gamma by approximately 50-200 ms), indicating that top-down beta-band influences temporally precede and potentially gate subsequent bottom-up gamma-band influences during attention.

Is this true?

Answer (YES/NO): YES